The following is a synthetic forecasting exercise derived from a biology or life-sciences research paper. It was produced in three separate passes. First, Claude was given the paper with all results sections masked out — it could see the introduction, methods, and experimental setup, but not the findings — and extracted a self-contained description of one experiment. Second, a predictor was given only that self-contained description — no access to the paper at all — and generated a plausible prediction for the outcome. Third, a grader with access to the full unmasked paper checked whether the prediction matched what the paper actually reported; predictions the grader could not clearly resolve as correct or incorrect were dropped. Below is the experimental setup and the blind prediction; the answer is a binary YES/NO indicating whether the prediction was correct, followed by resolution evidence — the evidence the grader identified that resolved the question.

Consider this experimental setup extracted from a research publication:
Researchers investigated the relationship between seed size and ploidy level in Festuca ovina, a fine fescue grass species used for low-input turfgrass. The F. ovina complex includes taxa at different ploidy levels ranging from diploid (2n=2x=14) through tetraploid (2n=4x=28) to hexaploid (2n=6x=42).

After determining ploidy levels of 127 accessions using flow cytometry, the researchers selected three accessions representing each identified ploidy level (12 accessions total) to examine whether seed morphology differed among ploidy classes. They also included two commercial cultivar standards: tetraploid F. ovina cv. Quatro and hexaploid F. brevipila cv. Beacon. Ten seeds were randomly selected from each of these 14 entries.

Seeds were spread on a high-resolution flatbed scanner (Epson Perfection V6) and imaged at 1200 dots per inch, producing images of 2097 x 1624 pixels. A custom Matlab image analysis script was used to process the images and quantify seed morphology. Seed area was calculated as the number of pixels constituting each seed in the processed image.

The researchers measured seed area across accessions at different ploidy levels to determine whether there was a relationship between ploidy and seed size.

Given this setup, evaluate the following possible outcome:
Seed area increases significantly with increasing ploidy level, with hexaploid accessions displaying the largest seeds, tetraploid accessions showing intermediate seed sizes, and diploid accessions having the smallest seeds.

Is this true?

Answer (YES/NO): YES